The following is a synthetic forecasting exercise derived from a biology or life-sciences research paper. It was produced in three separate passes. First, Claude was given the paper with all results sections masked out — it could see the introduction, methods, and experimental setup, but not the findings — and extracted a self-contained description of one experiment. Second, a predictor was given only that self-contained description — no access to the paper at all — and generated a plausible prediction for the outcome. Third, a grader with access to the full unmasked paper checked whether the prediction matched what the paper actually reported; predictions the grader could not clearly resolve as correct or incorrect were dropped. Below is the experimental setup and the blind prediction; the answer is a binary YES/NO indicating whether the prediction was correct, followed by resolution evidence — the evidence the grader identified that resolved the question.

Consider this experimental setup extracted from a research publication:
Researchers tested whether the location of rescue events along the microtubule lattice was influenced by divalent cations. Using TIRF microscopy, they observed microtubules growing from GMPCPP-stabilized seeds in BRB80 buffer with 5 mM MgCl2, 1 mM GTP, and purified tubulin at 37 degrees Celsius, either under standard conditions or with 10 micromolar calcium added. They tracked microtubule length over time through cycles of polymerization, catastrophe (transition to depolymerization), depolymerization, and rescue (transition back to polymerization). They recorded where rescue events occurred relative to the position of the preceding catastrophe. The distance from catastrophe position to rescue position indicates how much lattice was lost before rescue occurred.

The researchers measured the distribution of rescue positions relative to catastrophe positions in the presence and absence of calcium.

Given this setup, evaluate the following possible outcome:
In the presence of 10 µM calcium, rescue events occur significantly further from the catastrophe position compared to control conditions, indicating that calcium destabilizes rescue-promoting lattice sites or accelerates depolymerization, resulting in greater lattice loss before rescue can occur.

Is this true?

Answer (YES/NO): YES